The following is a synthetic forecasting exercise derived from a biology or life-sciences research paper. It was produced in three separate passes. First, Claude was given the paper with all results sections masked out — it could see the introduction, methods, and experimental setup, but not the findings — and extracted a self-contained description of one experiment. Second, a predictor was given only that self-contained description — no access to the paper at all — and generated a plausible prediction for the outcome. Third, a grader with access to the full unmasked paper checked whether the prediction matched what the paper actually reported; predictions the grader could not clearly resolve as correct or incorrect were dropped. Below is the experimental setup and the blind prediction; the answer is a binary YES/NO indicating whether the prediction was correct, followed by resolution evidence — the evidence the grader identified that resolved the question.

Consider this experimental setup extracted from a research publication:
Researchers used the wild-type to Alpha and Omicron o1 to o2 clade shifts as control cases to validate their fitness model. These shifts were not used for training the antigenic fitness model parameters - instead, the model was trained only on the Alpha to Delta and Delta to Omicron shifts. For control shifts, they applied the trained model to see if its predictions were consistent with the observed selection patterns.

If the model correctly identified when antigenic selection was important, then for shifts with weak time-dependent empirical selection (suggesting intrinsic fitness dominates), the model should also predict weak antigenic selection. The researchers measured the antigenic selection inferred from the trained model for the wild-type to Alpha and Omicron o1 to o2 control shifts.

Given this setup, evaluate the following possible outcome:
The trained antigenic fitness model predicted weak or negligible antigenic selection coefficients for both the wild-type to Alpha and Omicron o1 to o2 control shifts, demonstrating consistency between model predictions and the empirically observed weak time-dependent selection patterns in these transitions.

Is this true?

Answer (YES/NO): YES